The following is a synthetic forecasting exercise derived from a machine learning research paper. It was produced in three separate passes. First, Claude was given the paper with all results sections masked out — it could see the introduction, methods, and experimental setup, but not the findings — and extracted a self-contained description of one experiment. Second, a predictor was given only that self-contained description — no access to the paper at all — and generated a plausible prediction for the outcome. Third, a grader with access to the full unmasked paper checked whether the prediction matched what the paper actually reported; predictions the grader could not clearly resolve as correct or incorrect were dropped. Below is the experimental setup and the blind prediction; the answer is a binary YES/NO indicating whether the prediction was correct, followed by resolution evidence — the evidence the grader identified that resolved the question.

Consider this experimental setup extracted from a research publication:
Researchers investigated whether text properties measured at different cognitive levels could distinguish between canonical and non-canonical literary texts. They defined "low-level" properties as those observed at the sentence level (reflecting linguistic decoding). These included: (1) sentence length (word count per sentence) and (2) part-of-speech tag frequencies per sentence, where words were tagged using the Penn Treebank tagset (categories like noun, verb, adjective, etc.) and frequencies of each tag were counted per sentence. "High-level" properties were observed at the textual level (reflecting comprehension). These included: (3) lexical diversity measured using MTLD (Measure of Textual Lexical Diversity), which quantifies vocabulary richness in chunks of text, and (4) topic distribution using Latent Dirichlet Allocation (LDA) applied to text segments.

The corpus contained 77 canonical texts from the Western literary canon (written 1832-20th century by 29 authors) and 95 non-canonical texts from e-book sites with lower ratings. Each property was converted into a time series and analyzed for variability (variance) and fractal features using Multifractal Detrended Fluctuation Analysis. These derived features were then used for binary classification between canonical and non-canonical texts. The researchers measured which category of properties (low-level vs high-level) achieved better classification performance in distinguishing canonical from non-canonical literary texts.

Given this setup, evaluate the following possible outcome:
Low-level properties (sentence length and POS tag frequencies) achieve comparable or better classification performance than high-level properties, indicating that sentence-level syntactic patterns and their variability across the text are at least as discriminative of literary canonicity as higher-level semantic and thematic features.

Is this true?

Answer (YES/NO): YES